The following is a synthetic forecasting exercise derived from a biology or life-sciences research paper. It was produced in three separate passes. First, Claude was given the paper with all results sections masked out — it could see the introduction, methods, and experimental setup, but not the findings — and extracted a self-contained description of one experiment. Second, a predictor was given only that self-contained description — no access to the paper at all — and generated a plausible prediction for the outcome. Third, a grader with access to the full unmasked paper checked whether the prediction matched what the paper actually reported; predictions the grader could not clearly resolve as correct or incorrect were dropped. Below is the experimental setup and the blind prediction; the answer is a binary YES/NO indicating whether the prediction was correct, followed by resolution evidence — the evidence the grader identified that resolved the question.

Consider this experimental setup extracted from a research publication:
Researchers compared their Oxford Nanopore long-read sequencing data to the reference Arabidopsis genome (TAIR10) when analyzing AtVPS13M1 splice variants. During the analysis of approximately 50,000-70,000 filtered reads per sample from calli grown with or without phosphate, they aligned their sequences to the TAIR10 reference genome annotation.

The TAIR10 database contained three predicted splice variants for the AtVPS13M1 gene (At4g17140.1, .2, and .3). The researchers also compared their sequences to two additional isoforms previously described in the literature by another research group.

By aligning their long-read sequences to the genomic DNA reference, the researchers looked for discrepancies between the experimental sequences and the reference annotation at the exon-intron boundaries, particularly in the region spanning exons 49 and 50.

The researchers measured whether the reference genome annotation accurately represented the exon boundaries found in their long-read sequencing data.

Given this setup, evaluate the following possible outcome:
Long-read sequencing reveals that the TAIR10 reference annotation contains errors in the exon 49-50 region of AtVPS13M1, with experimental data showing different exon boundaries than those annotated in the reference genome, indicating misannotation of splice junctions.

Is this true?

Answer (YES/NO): YES